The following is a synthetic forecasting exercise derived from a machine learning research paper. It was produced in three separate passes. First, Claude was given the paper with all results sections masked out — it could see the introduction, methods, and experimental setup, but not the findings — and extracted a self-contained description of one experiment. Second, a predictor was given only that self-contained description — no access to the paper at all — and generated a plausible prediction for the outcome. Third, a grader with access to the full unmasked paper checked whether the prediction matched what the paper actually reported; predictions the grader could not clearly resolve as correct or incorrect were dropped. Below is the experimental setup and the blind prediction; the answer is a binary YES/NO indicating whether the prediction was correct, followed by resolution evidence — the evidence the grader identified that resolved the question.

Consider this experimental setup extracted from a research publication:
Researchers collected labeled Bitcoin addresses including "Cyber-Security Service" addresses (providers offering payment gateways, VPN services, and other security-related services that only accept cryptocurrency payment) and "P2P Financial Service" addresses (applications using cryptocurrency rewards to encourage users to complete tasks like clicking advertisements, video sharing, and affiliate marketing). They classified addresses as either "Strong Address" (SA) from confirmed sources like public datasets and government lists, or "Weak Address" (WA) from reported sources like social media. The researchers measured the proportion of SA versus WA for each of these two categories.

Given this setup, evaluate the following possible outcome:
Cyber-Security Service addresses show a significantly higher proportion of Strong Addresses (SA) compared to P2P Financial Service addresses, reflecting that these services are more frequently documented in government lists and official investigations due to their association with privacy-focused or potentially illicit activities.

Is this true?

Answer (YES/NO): NO